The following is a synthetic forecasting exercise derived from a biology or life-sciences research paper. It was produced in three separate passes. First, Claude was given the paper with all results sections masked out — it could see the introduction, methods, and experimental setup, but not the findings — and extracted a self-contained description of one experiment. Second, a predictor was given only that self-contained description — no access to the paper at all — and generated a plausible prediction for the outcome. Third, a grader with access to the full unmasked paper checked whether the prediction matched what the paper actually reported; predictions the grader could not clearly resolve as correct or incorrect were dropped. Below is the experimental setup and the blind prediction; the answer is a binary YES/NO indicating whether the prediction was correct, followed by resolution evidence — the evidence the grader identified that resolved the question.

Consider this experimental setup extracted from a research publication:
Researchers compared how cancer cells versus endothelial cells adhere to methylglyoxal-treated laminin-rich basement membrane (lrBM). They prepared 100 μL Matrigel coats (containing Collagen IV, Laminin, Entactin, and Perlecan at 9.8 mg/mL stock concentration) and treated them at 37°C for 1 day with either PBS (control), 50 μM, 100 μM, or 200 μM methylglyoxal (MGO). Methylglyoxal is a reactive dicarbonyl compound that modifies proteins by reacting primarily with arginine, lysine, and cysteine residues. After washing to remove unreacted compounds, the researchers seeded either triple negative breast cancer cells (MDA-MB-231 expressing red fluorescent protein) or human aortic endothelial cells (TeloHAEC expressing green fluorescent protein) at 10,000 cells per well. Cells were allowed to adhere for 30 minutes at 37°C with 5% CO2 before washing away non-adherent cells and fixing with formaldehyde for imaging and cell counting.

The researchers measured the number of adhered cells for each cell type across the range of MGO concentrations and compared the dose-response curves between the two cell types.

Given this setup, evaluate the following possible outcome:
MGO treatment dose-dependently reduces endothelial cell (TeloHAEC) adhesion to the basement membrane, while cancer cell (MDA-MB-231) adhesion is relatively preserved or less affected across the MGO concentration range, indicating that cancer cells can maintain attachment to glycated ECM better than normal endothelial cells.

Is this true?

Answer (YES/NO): NO